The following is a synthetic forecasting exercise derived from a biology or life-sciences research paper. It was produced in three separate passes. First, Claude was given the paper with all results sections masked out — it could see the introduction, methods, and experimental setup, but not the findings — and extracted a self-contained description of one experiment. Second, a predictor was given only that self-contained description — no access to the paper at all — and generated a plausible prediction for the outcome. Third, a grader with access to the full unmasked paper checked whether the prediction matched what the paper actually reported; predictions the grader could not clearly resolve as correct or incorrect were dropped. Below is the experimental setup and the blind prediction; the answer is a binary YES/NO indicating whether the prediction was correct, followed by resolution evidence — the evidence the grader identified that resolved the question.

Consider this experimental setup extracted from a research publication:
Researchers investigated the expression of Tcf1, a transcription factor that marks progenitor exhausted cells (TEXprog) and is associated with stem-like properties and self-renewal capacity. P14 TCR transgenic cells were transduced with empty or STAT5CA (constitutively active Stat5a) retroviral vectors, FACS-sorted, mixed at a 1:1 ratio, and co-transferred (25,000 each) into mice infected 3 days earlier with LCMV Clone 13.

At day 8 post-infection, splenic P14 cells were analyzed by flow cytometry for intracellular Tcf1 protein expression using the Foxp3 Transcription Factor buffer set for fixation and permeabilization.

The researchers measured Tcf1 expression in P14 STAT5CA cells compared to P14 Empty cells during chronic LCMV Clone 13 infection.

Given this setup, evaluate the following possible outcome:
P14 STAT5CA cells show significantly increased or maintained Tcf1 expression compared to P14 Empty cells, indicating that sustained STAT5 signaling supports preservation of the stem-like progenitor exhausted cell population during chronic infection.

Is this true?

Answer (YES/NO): NO